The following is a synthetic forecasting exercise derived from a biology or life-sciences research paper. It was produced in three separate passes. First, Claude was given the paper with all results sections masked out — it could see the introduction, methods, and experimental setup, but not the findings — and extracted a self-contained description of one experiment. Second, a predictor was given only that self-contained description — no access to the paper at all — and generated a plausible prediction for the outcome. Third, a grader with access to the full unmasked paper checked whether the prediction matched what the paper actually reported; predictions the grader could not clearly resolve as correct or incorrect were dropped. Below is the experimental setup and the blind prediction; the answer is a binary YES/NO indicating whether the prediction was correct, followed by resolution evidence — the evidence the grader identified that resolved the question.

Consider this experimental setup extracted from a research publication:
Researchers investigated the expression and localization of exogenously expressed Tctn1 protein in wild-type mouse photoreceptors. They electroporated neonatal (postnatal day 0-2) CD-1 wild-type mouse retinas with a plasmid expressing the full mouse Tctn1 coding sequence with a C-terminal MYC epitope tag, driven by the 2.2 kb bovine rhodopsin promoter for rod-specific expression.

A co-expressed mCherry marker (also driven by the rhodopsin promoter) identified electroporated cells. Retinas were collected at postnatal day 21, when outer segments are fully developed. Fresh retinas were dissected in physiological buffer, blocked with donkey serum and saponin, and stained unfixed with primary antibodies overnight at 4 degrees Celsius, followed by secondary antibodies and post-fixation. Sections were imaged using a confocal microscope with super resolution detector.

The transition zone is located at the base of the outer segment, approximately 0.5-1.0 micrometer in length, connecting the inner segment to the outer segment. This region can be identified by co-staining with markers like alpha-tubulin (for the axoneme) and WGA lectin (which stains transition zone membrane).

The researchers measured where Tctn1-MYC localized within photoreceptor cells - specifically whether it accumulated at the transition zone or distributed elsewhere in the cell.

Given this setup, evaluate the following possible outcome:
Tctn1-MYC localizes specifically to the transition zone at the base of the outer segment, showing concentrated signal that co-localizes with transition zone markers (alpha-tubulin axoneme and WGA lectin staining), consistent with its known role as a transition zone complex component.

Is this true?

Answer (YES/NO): NO